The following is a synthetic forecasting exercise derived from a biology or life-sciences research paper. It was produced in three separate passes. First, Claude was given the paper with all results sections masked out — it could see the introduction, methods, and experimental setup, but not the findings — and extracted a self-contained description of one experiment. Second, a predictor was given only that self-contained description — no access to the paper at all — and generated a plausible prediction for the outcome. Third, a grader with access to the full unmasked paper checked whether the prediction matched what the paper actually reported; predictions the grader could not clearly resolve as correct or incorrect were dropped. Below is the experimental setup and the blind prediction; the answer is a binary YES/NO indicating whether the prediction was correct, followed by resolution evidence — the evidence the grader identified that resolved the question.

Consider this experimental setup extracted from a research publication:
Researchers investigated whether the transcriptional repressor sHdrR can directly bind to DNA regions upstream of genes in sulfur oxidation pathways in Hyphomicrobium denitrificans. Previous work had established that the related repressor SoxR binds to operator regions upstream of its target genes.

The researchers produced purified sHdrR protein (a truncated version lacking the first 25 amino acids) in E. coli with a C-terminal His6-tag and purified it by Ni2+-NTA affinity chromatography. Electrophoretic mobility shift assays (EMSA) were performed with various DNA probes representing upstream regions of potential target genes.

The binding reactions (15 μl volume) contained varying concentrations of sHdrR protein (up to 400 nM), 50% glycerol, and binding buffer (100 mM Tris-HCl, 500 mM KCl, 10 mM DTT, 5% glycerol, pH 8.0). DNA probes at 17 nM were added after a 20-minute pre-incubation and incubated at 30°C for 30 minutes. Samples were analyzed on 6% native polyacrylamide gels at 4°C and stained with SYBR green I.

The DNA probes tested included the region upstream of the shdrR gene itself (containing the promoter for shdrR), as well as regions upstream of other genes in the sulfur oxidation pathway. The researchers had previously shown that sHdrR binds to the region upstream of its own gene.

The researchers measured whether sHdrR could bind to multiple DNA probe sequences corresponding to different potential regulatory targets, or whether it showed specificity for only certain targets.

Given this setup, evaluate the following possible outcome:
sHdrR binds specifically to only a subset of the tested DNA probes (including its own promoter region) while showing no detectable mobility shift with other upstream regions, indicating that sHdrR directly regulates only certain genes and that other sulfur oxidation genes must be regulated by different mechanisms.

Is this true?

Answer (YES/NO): NO